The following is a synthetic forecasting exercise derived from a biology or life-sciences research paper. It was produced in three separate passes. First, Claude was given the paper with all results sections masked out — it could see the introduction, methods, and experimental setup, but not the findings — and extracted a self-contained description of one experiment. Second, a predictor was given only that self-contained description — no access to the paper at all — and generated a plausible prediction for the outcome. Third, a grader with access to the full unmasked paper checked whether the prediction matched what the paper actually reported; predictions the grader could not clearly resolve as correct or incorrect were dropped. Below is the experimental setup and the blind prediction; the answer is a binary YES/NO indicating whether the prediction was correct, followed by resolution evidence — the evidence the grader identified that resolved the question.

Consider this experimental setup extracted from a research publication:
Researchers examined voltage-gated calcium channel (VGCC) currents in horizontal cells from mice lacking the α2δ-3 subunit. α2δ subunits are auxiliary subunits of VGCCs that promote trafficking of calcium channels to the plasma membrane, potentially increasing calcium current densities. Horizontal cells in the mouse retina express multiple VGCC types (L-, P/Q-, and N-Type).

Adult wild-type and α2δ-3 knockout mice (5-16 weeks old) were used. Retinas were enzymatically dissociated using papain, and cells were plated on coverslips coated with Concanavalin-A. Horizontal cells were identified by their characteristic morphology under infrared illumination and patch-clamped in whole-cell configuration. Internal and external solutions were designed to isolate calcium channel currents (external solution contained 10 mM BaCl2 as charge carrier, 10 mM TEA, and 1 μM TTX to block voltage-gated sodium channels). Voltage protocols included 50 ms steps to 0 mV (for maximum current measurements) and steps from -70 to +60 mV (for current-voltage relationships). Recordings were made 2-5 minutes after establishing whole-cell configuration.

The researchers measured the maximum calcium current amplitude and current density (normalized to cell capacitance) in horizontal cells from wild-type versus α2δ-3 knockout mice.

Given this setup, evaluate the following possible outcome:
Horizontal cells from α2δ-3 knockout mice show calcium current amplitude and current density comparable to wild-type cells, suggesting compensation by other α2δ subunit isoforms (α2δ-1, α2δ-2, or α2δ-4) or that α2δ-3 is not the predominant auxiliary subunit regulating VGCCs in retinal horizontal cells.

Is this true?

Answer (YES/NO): YES